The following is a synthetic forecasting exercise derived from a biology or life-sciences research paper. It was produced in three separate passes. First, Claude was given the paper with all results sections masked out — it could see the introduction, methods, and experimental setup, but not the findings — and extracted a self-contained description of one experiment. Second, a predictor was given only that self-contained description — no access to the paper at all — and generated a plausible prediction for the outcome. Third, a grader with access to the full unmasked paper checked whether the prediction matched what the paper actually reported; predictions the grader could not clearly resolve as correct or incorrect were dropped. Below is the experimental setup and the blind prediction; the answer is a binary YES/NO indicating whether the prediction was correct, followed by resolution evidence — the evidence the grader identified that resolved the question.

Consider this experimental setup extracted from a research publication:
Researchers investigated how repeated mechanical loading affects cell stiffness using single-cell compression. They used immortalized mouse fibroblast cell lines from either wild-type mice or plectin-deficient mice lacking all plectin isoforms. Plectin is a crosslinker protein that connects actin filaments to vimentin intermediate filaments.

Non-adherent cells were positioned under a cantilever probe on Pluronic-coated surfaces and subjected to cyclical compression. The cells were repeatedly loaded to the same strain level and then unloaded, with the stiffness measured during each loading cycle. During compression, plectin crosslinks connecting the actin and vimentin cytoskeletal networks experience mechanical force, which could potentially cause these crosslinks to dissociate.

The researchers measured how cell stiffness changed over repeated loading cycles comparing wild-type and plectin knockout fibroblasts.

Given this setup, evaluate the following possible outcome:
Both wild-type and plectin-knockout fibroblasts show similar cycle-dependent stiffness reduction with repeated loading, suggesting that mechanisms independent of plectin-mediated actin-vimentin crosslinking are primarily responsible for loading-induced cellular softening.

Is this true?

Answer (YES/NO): NO